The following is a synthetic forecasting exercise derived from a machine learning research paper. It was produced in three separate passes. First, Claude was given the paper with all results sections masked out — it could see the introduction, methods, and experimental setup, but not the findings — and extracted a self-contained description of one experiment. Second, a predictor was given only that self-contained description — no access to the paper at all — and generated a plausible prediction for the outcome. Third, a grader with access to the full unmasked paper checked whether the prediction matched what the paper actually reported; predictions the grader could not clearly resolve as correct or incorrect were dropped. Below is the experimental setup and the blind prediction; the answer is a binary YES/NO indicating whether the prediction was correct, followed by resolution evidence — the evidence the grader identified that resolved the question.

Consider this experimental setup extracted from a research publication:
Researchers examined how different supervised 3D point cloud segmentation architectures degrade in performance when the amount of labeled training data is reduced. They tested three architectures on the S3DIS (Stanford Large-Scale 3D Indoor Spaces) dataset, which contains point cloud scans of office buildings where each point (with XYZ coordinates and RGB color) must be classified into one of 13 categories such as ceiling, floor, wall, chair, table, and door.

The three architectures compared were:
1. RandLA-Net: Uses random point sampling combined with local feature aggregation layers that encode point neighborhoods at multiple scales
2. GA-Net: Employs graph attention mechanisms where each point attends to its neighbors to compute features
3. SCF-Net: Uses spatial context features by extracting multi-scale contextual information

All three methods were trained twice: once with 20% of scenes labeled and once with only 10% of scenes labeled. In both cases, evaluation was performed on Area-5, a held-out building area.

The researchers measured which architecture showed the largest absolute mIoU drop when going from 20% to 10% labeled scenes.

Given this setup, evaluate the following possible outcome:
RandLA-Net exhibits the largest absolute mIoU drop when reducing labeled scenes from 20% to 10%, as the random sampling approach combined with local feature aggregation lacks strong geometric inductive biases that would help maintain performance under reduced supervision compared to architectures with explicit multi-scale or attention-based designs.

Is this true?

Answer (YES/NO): NO